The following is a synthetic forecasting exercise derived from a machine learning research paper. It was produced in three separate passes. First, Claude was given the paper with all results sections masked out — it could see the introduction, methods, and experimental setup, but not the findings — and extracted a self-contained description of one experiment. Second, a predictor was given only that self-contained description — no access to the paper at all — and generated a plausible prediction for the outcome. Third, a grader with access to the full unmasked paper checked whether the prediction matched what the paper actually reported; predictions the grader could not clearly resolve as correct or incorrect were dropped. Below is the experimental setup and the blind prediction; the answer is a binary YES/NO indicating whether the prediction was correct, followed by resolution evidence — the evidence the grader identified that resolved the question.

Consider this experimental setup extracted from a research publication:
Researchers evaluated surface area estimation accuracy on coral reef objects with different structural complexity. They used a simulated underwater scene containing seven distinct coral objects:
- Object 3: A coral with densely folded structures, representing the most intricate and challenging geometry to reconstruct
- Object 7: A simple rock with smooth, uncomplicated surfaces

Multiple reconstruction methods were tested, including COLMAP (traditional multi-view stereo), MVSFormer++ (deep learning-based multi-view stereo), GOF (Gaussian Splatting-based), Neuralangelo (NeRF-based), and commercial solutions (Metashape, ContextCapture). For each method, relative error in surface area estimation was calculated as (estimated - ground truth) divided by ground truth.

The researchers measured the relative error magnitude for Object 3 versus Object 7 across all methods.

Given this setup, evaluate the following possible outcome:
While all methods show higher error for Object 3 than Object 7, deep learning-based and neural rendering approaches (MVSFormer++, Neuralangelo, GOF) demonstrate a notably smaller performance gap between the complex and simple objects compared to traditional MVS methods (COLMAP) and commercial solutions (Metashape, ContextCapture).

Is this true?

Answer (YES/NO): NO